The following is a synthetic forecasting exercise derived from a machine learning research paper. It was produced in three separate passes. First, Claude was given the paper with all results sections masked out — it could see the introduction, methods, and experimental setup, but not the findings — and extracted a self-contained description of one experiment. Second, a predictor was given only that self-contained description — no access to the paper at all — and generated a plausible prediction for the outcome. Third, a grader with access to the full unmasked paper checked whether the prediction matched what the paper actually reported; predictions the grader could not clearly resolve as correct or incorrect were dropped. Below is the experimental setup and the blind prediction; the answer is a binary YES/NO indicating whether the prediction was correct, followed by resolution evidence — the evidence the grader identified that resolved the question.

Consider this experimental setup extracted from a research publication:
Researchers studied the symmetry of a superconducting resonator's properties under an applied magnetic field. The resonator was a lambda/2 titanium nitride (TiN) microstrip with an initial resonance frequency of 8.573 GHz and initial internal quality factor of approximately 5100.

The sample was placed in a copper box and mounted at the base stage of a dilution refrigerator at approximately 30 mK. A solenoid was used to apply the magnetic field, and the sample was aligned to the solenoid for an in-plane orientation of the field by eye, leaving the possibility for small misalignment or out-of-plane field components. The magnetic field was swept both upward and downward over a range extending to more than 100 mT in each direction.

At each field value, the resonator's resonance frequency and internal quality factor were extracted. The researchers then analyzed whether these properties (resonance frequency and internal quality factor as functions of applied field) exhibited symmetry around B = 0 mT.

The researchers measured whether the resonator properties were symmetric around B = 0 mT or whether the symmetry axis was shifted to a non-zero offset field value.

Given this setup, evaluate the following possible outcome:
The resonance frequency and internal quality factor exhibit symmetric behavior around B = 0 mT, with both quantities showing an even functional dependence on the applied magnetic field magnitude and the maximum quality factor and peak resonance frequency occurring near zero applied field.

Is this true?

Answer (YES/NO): NO